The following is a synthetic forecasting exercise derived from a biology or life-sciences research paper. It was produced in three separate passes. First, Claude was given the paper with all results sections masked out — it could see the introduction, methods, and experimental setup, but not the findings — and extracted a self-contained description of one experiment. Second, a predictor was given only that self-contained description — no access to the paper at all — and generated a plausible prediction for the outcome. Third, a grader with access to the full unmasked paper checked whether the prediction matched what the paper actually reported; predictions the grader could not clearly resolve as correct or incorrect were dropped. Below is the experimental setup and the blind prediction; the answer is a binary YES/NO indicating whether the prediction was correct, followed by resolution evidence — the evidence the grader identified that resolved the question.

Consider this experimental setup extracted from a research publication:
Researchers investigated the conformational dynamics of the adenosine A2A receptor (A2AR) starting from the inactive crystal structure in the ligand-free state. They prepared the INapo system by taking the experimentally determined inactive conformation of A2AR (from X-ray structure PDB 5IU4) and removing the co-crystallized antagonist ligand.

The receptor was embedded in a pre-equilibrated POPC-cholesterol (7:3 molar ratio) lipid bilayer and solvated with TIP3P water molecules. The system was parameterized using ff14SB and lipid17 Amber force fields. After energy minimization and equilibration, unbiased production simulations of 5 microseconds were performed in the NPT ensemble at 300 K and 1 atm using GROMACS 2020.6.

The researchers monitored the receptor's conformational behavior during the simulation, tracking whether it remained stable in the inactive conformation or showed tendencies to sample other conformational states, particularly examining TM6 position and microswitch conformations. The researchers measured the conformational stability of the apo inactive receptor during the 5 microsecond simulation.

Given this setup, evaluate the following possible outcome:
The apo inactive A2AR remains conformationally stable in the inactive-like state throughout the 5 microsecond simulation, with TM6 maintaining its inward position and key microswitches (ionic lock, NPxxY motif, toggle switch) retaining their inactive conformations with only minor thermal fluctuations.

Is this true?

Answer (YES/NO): YES